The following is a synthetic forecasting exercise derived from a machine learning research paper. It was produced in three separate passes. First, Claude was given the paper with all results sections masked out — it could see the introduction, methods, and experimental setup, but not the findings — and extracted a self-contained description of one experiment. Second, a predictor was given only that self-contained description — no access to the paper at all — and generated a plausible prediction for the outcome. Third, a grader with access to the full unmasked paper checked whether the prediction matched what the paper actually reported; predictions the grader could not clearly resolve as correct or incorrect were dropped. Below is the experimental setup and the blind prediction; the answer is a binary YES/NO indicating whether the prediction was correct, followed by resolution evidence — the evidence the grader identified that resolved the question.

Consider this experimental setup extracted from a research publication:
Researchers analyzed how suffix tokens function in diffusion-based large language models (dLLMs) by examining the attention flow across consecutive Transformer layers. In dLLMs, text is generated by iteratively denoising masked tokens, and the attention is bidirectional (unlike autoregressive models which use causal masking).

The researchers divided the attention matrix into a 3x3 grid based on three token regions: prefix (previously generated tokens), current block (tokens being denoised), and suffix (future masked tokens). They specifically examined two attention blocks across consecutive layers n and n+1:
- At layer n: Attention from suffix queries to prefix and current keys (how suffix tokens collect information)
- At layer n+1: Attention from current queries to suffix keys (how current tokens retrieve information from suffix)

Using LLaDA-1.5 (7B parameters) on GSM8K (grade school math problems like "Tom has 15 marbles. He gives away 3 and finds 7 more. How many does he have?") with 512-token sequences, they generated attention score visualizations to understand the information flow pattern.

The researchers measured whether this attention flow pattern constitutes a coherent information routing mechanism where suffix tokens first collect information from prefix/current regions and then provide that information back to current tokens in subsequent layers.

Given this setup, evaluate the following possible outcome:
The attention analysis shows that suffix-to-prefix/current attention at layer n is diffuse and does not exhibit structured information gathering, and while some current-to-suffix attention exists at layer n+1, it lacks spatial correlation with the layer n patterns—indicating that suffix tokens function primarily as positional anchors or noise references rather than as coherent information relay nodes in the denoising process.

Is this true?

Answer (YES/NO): NO